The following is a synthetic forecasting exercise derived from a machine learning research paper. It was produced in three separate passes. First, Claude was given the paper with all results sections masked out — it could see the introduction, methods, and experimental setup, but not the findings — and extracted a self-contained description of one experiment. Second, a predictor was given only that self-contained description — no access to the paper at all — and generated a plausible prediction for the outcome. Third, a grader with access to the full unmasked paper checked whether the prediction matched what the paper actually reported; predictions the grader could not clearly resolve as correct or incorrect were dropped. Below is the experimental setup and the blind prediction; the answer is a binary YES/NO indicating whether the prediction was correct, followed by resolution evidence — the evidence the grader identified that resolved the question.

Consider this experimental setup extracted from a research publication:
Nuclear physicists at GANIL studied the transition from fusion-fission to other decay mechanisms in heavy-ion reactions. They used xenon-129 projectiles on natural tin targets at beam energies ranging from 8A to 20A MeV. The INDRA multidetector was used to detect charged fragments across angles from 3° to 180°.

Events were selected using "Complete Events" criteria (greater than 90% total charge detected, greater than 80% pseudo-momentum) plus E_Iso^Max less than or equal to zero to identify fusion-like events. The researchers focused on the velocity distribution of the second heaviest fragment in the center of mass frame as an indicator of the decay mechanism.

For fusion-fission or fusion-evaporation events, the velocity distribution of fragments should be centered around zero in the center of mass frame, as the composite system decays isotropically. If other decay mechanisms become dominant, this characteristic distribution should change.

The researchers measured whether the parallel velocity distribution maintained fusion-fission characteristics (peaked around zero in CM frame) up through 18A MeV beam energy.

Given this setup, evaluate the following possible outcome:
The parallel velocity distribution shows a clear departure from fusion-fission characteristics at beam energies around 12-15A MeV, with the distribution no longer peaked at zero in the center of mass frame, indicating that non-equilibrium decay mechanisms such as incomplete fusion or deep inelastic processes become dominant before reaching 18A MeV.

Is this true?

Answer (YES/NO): NO